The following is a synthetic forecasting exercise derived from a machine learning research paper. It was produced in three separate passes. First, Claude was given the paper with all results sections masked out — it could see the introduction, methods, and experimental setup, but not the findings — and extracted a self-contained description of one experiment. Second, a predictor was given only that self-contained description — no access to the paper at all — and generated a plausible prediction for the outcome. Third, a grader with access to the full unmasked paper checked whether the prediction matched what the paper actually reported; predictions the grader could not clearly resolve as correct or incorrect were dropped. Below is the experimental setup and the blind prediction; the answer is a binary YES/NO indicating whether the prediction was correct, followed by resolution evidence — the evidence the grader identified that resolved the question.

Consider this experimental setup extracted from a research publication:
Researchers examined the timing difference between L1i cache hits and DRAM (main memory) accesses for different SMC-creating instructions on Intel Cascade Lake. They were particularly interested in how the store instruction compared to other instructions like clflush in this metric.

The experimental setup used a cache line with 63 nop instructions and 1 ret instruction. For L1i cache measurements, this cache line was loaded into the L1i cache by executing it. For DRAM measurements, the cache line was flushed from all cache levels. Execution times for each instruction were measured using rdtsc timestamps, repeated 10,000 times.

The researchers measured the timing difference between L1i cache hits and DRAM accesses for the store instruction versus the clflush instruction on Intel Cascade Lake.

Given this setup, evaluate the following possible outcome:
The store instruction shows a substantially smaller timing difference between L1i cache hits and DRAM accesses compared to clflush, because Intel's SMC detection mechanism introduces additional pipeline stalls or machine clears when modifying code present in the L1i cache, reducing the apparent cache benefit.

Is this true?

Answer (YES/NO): YES